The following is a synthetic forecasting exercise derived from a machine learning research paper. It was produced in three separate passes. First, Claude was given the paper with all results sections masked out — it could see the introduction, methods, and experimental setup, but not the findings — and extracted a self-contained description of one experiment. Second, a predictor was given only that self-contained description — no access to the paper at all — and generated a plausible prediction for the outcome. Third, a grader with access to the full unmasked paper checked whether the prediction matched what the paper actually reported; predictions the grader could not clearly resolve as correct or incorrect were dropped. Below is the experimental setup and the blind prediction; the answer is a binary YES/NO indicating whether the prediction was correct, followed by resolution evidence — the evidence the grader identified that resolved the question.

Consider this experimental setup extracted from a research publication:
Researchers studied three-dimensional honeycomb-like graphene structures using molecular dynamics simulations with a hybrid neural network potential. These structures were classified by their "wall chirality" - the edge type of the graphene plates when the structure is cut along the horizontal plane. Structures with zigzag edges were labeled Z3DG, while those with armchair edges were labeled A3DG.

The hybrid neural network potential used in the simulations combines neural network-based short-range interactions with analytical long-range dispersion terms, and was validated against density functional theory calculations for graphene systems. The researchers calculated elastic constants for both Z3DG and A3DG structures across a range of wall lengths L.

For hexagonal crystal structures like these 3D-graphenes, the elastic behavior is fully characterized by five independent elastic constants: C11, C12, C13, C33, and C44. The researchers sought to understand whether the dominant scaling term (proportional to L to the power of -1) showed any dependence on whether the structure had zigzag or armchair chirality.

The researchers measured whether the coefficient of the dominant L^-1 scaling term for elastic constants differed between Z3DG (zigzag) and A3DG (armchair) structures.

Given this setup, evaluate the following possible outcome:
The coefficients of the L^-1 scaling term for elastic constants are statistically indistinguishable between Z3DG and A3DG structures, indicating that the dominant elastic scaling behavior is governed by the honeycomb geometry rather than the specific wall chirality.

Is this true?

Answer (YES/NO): YES